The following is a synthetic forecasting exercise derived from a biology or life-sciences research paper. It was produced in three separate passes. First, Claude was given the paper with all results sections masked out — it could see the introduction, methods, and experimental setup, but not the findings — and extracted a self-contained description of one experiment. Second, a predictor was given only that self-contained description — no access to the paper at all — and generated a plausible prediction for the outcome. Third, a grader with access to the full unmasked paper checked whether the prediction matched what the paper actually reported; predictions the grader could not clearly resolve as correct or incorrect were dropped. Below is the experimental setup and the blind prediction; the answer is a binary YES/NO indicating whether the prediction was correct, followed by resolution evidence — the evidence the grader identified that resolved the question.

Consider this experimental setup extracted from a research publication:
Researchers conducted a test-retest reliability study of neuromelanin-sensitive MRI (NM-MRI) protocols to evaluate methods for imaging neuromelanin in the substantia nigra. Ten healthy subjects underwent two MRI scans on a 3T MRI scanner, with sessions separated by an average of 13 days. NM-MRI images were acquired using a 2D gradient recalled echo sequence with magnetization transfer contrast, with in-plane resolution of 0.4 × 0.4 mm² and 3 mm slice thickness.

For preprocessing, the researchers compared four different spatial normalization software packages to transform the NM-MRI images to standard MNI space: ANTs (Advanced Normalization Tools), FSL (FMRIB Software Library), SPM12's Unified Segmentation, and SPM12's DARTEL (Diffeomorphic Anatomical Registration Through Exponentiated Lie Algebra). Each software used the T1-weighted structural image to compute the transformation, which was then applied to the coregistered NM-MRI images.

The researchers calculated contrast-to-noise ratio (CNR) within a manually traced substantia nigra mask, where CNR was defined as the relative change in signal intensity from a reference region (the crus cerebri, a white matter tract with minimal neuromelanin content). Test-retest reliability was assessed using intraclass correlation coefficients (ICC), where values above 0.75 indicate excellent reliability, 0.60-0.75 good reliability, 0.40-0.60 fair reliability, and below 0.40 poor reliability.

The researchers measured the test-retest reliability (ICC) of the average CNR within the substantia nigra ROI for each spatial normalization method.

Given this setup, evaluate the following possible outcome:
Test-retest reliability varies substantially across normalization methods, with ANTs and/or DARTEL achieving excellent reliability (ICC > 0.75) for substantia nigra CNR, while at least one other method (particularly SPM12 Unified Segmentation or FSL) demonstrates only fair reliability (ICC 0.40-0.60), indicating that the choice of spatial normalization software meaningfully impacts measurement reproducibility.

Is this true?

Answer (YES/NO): NO